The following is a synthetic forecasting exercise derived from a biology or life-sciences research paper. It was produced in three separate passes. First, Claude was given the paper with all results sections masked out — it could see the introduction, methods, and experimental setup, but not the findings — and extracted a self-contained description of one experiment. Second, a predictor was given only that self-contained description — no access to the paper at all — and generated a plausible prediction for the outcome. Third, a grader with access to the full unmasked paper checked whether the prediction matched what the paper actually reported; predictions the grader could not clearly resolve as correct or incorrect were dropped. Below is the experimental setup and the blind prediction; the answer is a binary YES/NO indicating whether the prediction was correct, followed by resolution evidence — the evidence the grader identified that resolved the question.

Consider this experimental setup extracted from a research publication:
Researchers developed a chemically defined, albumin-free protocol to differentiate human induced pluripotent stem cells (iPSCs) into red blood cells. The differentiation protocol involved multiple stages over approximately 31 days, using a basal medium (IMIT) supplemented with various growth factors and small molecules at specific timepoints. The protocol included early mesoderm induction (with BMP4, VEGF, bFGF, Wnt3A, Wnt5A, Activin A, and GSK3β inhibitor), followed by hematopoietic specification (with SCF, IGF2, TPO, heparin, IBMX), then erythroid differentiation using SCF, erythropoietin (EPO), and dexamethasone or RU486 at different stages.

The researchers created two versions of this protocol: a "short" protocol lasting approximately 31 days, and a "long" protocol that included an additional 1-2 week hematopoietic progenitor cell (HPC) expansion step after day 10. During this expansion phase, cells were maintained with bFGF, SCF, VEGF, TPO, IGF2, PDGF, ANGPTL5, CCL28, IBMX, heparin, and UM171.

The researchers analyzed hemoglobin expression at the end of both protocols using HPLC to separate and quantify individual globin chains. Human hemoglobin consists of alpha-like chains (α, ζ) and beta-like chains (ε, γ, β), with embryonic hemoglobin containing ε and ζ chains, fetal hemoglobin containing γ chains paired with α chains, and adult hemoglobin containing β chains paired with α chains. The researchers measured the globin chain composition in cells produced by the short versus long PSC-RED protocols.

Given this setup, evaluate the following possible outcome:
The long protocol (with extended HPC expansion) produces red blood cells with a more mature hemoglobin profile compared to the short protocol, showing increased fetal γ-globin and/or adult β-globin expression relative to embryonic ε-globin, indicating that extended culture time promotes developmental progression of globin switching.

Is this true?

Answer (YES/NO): YES